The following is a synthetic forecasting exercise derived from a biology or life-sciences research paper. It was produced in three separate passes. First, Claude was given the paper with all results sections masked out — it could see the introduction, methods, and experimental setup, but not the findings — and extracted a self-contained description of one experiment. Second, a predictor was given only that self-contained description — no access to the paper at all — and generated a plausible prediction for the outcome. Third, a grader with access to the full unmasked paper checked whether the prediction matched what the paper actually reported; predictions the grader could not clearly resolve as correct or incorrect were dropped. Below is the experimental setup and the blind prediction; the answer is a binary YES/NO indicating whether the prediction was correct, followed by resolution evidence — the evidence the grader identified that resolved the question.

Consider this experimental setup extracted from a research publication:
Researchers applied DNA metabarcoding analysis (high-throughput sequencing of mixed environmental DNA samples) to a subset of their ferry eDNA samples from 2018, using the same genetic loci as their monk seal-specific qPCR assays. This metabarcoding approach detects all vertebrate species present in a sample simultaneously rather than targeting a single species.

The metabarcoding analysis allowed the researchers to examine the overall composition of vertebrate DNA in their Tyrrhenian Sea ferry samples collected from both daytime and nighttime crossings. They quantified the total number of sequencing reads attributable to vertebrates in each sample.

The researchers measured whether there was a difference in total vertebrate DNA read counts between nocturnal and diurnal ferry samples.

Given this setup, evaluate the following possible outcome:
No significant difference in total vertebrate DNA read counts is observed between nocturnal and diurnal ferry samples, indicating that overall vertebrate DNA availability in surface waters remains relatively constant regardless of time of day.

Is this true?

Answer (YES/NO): NO